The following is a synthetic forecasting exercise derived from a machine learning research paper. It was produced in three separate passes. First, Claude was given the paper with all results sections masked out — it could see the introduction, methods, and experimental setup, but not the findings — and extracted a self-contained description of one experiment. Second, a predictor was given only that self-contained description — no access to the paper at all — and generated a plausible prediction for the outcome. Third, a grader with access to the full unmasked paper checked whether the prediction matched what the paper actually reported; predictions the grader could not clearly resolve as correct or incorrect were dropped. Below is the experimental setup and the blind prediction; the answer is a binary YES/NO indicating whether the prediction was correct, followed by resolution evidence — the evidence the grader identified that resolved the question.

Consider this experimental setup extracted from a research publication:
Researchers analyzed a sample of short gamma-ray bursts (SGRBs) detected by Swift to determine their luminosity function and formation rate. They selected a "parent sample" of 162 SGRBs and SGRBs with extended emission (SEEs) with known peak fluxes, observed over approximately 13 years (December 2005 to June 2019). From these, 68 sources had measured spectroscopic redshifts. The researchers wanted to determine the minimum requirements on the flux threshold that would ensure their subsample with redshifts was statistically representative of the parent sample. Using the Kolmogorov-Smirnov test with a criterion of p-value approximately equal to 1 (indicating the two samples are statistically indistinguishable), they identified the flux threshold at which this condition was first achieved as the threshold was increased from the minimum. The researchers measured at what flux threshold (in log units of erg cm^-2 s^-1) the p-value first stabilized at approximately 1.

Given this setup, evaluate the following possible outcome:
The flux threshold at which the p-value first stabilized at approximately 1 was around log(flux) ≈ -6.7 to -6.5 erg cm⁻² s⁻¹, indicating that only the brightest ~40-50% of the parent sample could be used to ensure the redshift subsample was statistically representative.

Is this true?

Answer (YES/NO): NO